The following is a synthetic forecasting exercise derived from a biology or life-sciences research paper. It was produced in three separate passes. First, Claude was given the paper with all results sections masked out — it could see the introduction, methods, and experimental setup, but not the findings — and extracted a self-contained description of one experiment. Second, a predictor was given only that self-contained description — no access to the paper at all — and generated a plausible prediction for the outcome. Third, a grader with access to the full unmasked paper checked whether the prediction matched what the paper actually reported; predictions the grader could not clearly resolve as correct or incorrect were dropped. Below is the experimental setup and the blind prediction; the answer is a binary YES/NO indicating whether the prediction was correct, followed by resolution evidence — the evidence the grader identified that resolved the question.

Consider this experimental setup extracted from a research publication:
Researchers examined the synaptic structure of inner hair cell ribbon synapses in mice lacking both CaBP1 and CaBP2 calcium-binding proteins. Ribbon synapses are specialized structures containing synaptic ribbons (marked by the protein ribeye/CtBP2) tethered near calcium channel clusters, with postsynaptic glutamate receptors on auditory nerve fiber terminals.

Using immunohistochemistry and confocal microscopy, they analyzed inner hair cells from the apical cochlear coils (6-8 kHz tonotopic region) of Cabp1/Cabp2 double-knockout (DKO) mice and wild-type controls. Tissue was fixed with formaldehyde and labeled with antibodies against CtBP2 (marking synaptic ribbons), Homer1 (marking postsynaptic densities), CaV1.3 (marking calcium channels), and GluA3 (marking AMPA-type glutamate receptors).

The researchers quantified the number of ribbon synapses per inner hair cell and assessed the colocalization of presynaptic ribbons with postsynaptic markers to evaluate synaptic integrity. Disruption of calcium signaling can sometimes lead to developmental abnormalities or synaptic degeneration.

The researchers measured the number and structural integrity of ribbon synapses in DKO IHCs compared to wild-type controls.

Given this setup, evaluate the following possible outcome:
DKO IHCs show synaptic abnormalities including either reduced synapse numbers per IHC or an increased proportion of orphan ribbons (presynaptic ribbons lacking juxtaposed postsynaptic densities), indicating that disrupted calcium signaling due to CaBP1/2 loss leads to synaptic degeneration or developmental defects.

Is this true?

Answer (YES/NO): NO